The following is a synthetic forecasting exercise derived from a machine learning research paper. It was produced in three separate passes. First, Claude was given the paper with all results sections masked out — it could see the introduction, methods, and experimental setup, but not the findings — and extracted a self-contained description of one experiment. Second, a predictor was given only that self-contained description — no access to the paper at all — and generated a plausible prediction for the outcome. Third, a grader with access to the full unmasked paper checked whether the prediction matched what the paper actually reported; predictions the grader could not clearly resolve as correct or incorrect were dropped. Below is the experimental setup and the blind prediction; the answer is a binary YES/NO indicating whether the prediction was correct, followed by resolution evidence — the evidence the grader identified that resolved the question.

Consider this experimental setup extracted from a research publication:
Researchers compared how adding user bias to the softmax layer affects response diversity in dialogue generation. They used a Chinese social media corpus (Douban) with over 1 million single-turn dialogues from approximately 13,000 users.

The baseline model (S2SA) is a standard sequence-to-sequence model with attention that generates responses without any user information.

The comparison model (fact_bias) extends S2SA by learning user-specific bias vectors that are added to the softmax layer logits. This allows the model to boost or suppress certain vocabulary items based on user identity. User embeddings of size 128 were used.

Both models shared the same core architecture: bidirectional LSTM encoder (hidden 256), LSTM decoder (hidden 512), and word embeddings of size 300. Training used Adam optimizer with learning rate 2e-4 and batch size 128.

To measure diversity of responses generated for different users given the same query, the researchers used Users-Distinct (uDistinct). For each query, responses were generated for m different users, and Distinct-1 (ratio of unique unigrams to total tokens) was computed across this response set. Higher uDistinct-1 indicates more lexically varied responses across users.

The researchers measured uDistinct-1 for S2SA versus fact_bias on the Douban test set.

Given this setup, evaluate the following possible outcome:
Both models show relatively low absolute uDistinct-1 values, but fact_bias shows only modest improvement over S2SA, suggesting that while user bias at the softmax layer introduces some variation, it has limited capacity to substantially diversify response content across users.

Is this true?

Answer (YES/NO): NO